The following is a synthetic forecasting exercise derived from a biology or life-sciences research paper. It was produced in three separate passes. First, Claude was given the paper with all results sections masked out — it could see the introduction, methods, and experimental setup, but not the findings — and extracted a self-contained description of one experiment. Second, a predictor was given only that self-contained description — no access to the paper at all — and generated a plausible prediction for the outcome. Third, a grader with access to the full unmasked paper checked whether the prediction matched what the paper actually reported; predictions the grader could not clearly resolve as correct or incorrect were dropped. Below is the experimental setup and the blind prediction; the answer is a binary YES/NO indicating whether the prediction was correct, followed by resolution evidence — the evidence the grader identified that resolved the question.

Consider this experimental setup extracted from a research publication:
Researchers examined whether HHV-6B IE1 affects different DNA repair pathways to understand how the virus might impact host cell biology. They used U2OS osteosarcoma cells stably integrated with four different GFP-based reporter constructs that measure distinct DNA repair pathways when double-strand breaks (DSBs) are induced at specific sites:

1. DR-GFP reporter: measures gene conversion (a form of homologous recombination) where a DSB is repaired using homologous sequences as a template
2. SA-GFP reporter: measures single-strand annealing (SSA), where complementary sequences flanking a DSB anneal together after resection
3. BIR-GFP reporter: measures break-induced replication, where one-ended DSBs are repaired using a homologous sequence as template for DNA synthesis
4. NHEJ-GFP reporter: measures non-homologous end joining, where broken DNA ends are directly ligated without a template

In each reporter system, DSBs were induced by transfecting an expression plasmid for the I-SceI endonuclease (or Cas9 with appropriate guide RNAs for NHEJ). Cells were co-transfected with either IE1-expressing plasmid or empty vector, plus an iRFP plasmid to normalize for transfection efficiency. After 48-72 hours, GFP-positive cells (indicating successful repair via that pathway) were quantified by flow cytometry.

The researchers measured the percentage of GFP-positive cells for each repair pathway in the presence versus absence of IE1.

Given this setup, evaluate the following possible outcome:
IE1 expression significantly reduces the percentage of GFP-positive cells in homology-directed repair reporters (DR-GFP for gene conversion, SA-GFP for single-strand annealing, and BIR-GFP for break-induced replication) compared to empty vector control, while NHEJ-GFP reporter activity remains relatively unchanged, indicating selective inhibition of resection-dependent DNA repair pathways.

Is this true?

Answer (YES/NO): YES